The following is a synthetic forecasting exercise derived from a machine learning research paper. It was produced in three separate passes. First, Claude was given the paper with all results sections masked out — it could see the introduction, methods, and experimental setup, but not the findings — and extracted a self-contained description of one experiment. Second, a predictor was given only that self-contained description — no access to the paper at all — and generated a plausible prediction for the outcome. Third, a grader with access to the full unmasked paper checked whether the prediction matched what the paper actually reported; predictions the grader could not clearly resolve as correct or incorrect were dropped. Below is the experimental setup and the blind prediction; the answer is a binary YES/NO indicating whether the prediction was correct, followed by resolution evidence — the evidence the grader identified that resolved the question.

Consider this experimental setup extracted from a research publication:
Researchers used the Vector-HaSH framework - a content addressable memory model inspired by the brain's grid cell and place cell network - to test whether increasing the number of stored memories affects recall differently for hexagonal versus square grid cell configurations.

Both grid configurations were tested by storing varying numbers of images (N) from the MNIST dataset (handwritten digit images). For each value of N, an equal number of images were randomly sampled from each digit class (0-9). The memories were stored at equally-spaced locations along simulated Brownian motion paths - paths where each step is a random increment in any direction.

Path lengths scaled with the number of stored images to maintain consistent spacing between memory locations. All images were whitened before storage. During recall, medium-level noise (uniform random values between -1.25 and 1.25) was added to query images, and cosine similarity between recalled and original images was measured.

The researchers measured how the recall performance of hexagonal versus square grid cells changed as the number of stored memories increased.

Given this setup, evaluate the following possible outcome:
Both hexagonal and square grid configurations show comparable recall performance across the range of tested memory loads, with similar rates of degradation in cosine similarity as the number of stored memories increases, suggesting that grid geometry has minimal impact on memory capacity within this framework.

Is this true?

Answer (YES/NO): YES